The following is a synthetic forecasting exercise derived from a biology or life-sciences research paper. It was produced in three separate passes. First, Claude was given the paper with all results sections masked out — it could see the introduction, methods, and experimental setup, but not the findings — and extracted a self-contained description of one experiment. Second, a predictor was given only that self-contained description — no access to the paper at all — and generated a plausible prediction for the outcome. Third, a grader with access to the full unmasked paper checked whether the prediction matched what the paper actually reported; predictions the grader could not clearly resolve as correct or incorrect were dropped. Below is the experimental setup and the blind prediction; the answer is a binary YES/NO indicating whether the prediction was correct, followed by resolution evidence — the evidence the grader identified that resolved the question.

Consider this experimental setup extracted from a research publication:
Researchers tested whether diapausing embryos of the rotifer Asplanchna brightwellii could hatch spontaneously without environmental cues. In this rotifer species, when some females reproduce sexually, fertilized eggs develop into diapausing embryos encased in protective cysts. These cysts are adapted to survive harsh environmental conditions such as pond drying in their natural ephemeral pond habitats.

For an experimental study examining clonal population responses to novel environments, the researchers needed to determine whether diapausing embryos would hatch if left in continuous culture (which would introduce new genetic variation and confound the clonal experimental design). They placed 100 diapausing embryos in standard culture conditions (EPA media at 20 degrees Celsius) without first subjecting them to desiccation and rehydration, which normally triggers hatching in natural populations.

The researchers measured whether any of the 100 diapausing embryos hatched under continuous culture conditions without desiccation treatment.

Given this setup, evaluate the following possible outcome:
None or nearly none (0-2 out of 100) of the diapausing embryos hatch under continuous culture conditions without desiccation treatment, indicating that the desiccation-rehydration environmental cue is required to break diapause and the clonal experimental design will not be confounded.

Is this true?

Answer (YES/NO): YES